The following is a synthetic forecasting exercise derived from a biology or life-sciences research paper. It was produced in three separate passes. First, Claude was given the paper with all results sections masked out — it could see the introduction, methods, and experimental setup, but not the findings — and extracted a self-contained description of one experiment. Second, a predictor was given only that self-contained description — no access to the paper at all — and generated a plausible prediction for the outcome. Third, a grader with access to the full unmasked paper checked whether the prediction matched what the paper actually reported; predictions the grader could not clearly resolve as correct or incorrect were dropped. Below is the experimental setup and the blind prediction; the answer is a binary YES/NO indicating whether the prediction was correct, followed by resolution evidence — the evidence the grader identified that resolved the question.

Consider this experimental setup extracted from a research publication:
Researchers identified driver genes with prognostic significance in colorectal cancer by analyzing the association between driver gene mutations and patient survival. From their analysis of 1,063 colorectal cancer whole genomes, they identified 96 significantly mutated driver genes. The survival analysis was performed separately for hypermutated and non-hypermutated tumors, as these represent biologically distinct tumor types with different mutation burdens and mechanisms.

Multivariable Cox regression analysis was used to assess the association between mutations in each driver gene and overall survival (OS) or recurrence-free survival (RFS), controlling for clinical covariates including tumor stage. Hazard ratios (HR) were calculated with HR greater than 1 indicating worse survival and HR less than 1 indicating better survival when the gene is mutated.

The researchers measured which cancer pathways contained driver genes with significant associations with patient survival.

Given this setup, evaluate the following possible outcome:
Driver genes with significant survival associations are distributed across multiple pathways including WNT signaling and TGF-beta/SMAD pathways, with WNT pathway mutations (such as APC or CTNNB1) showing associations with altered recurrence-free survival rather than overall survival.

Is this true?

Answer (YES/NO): NO